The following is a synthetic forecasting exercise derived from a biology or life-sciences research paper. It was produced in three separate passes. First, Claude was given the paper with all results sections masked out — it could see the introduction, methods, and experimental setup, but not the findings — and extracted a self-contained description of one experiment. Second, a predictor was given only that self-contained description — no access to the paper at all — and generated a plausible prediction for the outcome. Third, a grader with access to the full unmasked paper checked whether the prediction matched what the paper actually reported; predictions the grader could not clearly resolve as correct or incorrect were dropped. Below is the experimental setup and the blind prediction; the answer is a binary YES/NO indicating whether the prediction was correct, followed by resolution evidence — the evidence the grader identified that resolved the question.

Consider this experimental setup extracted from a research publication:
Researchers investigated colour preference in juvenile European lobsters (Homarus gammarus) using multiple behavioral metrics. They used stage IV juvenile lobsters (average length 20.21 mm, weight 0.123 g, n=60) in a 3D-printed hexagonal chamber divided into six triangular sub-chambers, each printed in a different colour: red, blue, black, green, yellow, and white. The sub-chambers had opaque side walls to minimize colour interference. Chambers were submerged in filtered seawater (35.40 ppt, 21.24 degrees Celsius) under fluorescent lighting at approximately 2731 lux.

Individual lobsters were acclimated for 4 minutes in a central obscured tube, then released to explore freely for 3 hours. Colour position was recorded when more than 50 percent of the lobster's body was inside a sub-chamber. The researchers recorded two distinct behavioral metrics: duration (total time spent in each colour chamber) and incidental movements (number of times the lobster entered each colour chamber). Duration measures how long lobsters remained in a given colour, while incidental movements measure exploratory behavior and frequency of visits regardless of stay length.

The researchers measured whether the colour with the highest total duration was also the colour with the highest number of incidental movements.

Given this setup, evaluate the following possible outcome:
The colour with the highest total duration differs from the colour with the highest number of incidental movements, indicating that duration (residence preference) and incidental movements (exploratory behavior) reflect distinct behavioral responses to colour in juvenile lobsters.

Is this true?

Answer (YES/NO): YES